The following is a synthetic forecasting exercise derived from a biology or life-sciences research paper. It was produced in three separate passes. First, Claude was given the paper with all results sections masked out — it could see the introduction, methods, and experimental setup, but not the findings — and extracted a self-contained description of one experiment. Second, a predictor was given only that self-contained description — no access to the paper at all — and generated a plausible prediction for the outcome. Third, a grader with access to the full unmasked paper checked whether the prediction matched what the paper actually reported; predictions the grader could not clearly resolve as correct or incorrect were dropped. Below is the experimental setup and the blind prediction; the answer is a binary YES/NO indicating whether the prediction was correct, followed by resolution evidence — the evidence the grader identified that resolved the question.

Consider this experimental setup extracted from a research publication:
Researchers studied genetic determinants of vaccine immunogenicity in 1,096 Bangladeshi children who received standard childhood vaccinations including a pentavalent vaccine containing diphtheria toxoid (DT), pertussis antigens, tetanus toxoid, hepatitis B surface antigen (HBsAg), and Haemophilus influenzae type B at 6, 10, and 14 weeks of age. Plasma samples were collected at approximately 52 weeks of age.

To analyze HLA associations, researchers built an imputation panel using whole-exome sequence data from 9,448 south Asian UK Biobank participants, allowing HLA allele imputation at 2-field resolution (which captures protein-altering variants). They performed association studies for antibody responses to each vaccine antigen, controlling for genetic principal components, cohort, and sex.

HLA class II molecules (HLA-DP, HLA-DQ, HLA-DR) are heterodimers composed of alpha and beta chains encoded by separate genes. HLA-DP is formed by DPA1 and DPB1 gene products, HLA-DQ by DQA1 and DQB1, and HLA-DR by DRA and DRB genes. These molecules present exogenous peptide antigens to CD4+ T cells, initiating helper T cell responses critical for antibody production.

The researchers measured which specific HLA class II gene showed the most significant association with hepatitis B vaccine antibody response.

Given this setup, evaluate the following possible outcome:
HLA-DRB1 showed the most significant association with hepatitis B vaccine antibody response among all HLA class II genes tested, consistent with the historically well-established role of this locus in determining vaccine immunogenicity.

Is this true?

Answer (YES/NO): NO